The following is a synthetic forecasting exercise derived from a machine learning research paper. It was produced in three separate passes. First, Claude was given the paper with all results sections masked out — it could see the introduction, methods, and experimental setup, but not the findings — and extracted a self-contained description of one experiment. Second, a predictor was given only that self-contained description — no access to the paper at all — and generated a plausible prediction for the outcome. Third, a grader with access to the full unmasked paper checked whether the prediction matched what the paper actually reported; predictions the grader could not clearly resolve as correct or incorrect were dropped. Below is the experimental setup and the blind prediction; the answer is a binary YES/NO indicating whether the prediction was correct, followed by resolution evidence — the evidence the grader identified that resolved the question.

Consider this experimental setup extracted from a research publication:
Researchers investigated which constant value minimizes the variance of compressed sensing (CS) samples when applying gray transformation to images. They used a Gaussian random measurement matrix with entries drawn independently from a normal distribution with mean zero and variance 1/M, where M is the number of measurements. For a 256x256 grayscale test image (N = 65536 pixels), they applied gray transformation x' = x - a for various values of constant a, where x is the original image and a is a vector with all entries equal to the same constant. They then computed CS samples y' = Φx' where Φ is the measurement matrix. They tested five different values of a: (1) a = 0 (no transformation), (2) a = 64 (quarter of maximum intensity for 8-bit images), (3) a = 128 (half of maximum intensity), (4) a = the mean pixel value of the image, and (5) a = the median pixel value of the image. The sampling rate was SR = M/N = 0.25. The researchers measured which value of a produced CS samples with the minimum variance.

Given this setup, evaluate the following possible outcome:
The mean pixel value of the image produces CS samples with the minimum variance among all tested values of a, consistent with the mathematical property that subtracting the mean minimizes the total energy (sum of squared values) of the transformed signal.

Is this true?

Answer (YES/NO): YES